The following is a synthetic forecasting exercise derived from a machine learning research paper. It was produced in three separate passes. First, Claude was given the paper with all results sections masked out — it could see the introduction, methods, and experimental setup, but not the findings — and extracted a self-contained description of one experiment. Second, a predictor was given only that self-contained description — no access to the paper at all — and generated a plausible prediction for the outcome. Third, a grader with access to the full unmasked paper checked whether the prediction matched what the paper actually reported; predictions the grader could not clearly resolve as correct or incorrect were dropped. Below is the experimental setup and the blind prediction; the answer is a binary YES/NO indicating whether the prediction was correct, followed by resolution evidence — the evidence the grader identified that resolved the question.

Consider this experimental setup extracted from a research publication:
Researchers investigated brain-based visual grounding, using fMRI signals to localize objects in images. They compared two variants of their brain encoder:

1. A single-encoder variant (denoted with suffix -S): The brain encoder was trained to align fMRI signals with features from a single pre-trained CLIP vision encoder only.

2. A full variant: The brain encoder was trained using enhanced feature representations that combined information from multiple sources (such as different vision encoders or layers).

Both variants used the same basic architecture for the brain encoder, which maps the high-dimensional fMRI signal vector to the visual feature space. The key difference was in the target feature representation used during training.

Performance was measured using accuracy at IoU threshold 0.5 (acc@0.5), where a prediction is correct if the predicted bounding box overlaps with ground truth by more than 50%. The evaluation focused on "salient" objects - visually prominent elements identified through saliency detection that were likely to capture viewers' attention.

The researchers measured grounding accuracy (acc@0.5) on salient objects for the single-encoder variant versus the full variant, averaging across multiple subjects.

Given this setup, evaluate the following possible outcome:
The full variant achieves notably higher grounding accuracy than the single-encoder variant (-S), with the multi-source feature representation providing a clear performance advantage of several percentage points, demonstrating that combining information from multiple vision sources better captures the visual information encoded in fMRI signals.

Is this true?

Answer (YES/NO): YES